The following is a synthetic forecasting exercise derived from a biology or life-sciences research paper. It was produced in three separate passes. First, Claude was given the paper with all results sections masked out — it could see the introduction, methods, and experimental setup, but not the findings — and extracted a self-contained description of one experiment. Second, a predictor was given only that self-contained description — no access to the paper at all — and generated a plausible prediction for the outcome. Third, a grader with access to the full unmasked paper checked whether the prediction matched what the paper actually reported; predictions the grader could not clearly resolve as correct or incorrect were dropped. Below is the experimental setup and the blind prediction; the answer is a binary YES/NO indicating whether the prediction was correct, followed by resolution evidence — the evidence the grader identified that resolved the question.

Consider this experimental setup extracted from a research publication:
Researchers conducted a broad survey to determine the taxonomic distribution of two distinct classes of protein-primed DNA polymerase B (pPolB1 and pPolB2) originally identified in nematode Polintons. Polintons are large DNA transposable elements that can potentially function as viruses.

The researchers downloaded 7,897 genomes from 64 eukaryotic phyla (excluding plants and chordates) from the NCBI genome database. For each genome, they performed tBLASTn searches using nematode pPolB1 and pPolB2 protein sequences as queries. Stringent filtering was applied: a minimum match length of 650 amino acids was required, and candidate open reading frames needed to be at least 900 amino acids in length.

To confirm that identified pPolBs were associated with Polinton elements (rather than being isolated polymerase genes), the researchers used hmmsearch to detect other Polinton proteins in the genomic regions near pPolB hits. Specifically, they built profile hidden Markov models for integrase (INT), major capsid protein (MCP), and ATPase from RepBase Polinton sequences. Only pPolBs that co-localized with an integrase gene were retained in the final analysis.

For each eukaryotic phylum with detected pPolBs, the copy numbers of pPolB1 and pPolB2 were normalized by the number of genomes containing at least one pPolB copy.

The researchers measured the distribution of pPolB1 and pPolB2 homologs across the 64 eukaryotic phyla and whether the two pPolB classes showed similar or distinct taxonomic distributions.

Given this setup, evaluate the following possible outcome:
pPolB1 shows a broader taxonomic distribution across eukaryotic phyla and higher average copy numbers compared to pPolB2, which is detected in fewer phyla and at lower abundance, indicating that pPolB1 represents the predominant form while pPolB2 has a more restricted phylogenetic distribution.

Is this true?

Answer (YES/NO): YES